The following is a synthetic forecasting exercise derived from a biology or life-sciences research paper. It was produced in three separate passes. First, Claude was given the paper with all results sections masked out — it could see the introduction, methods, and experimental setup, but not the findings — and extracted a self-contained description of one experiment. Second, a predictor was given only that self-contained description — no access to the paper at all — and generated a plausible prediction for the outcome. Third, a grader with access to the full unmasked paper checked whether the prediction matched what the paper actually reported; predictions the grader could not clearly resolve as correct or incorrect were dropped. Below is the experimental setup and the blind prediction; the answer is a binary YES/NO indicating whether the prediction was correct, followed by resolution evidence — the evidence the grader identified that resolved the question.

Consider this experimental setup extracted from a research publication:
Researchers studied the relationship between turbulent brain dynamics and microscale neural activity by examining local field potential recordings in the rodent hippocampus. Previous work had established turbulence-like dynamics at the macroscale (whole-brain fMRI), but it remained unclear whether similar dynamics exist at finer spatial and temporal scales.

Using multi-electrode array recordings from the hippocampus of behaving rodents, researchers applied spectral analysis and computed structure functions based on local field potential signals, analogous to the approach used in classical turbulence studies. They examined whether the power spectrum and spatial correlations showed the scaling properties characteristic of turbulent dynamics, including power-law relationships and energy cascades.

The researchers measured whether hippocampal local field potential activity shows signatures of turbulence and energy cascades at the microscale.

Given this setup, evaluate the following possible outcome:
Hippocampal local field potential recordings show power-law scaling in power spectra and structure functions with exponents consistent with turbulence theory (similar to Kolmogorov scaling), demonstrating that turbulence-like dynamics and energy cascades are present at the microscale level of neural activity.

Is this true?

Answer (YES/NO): YES